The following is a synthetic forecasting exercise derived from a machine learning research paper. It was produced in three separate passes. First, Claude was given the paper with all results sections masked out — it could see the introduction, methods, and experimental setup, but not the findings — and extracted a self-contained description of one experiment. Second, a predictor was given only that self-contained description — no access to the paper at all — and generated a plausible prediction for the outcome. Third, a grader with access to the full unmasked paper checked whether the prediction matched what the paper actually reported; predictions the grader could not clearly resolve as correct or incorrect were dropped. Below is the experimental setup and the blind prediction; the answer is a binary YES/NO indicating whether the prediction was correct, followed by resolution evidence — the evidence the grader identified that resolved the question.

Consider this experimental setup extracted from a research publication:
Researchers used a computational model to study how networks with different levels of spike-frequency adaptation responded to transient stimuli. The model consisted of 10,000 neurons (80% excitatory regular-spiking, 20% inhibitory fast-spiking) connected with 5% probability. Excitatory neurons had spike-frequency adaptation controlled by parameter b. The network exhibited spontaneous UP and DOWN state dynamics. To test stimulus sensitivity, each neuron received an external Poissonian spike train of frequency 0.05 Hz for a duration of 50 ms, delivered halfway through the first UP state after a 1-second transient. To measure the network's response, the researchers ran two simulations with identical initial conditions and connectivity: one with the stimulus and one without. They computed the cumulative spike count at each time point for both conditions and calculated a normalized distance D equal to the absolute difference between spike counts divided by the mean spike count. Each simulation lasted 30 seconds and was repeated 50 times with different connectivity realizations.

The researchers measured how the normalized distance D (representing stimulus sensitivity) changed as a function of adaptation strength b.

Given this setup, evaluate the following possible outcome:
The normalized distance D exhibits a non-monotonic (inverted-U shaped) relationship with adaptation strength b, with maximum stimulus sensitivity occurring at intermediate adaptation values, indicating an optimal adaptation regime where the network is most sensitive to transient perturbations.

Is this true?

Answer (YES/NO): NO